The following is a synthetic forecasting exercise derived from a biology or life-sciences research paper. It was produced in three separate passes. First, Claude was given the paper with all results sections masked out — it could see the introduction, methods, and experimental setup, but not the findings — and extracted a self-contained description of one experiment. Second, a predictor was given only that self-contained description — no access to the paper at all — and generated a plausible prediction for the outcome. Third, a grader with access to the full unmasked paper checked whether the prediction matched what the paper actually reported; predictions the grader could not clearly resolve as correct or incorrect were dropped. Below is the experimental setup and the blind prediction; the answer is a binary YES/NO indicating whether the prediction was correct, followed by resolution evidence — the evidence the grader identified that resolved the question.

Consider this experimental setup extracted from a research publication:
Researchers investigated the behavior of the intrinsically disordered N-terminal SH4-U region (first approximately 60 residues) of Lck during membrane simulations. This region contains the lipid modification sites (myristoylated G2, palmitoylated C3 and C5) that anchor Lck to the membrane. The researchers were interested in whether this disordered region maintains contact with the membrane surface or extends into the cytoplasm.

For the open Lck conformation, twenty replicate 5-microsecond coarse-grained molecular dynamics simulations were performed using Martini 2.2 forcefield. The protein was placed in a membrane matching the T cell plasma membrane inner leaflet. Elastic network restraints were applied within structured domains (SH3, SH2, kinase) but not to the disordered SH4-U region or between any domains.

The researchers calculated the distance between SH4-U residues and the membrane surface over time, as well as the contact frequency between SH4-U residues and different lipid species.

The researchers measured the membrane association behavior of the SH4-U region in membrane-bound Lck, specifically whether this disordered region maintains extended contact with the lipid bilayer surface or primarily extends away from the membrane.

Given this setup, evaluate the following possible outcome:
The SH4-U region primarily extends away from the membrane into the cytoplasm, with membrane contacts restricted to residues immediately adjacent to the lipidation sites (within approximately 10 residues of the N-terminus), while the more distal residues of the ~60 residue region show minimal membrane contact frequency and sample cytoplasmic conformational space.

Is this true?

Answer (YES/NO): NO